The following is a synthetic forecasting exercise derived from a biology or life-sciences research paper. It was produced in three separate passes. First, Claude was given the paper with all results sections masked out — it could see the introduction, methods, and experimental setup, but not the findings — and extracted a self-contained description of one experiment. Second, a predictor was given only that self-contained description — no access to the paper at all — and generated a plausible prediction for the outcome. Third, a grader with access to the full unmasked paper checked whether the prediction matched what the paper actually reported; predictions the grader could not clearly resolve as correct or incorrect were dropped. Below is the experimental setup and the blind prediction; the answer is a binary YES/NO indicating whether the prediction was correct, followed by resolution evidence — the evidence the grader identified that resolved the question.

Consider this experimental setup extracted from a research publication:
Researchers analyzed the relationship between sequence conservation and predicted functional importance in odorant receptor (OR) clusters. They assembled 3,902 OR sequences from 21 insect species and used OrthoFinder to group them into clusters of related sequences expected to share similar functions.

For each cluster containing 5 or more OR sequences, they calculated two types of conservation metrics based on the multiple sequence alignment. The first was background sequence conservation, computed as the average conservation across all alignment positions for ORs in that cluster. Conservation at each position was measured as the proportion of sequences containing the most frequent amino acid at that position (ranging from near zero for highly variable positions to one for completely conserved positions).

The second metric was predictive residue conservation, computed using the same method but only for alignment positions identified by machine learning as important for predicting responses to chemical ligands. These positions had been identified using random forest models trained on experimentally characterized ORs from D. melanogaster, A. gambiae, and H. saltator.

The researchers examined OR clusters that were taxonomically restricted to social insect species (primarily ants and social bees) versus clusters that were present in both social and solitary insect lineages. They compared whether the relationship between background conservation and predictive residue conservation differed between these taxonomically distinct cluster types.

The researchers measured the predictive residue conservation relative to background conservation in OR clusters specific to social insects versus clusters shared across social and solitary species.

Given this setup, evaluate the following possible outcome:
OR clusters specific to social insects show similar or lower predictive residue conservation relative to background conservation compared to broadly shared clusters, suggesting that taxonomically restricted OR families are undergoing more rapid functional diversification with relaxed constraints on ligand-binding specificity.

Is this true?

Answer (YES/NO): NO